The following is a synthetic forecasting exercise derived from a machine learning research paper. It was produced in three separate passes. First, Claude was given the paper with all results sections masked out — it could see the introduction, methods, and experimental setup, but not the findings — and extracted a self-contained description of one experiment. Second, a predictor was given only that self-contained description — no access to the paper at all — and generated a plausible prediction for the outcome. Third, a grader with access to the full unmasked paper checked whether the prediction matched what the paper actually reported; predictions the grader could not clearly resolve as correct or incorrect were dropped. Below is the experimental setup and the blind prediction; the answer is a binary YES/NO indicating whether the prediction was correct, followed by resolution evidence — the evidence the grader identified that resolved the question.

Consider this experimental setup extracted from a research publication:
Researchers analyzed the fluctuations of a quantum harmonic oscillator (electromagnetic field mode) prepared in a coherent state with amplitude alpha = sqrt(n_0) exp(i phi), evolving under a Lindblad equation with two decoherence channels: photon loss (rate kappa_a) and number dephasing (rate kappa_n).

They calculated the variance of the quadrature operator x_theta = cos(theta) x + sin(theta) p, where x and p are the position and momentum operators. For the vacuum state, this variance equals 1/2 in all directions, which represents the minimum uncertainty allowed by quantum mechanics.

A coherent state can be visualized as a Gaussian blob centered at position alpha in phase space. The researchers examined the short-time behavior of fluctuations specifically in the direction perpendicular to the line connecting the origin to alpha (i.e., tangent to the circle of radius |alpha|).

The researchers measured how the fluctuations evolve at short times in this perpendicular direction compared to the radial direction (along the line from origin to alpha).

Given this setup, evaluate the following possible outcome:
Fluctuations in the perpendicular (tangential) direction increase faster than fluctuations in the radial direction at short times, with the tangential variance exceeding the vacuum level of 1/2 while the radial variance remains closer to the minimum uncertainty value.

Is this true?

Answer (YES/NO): YES